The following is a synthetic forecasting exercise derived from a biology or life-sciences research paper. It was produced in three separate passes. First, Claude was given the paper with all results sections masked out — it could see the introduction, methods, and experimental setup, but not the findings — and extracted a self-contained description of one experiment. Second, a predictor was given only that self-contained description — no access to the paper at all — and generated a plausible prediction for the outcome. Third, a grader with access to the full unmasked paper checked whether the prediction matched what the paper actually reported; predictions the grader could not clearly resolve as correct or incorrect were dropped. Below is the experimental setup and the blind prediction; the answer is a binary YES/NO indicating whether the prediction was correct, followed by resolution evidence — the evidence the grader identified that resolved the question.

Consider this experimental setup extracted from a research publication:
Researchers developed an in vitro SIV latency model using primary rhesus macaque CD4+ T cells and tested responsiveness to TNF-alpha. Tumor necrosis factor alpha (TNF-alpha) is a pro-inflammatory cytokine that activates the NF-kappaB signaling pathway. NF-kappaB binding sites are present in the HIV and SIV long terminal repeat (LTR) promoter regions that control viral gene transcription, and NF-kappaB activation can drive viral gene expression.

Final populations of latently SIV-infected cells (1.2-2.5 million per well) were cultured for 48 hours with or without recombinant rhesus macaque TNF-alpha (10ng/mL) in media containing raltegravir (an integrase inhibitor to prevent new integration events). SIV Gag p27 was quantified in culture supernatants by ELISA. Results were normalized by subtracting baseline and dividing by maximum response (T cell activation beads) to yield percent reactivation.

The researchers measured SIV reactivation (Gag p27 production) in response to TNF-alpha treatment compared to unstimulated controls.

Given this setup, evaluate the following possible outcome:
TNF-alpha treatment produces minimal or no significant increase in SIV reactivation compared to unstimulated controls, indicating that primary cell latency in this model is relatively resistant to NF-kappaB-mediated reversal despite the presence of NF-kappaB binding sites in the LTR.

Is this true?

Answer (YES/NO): YES